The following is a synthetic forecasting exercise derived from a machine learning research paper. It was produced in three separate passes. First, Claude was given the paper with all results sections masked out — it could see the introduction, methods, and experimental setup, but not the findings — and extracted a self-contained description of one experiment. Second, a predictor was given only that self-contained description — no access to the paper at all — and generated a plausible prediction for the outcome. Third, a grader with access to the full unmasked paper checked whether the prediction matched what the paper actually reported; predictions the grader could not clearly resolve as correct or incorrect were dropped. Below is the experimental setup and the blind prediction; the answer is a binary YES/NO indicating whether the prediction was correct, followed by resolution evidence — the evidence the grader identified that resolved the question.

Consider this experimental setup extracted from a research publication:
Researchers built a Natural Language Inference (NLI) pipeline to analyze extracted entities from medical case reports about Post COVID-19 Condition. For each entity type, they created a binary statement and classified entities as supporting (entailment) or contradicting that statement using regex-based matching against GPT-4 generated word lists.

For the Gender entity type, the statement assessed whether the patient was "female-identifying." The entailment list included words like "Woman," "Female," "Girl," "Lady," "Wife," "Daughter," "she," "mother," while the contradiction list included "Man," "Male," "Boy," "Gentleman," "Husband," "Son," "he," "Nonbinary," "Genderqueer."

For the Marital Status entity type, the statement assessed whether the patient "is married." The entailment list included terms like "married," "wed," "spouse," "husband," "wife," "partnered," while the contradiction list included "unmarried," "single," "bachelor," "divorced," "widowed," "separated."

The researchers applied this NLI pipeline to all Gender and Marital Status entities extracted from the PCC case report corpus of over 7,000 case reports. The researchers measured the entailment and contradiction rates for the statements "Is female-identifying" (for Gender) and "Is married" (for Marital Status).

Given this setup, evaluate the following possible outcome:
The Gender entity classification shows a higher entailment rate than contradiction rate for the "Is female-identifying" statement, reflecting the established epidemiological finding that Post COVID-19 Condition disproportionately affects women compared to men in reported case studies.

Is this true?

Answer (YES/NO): NO